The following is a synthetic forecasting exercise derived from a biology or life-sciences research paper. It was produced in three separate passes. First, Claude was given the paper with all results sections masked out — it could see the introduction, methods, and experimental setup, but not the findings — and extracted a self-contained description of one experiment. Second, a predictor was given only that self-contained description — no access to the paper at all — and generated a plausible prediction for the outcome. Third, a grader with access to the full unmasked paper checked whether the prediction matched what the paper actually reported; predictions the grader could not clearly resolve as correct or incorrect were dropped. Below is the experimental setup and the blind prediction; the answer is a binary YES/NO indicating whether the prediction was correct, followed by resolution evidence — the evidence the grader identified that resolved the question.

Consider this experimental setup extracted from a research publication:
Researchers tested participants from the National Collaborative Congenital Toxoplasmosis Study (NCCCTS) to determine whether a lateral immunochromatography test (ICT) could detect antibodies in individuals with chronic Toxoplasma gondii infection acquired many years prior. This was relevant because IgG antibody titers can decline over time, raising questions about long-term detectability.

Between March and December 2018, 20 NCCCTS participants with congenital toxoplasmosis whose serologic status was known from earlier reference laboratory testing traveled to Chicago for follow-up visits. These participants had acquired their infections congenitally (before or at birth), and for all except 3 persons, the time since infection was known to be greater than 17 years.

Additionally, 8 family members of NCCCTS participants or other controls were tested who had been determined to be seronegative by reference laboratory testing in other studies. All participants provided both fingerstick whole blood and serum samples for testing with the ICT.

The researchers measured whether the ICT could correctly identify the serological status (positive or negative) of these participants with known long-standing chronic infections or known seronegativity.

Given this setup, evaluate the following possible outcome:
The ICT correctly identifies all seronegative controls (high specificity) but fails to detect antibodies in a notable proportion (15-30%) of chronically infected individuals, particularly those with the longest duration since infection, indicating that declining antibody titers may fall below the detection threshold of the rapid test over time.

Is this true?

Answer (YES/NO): NO